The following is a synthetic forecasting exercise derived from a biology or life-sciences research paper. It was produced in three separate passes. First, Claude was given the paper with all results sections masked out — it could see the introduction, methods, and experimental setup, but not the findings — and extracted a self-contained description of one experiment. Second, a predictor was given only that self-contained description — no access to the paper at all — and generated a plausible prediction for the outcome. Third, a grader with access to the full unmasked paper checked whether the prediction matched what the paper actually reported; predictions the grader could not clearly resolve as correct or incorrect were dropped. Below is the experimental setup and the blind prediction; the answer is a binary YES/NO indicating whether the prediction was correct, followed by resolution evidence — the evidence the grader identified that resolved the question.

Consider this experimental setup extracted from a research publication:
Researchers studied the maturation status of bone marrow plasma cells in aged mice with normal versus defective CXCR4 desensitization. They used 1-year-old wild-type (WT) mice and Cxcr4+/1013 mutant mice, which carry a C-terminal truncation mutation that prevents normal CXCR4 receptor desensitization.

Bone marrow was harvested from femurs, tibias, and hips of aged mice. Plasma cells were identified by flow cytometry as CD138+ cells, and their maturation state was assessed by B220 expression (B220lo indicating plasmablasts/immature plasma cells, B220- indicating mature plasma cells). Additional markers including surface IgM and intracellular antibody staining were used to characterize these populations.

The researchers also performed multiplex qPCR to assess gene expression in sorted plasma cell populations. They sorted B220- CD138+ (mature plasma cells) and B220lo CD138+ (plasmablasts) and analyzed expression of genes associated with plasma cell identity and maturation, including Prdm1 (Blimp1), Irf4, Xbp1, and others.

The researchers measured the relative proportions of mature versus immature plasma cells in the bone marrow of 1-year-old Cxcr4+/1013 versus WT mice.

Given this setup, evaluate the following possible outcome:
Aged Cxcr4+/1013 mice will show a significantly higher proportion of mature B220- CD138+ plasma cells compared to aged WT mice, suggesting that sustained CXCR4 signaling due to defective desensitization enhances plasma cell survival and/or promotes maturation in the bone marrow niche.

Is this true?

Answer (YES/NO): YES